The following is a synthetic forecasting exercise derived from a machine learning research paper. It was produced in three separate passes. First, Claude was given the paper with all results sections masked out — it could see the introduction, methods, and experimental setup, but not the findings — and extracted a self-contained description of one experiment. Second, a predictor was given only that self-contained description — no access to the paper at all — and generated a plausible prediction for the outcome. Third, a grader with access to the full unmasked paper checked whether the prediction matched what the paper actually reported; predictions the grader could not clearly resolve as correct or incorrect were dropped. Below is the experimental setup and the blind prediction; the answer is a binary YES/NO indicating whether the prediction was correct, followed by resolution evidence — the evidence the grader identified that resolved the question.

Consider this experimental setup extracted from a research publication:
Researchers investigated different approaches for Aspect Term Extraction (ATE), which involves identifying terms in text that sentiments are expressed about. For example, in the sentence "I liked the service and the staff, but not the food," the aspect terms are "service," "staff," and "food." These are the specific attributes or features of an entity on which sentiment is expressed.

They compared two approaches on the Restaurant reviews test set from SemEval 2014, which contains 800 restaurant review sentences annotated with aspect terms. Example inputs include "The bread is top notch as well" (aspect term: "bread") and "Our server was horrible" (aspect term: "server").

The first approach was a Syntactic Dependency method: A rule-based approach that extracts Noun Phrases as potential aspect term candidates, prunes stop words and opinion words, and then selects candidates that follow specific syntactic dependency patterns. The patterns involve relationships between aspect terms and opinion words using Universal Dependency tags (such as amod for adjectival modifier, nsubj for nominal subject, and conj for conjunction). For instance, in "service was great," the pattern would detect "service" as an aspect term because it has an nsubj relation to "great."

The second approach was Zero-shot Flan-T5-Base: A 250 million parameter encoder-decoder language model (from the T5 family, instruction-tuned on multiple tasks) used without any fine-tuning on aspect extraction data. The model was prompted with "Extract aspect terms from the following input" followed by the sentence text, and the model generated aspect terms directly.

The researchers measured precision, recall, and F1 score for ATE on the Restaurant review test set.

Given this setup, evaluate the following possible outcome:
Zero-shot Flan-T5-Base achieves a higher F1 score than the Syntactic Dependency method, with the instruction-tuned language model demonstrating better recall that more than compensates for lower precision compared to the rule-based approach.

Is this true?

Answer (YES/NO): NO